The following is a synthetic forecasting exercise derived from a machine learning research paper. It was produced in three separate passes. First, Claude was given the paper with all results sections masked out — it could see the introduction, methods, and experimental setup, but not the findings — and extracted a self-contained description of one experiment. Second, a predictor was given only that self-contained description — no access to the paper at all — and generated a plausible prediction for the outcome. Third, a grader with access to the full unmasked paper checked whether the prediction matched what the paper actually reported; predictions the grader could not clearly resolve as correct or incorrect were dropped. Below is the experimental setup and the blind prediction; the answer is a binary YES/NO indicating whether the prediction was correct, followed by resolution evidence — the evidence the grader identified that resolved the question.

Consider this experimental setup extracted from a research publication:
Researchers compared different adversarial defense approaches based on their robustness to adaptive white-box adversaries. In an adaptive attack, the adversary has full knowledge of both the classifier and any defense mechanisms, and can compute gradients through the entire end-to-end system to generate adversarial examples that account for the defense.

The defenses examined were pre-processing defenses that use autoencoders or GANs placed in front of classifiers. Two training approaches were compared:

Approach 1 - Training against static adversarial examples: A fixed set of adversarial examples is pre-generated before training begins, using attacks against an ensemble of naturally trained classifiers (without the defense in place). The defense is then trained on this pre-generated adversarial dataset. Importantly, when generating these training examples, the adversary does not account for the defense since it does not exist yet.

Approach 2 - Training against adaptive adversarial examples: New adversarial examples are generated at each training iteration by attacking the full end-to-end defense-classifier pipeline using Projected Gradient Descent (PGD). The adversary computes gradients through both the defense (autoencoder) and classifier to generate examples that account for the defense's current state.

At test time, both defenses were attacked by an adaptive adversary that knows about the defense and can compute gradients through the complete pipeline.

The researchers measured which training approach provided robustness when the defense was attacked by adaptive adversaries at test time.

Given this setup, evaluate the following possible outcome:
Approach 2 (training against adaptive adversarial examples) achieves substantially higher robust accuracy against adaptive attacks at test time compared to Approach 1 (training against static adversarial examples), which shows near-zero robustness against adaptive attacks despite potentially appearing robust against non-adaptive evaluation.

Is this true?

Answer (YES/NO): YES